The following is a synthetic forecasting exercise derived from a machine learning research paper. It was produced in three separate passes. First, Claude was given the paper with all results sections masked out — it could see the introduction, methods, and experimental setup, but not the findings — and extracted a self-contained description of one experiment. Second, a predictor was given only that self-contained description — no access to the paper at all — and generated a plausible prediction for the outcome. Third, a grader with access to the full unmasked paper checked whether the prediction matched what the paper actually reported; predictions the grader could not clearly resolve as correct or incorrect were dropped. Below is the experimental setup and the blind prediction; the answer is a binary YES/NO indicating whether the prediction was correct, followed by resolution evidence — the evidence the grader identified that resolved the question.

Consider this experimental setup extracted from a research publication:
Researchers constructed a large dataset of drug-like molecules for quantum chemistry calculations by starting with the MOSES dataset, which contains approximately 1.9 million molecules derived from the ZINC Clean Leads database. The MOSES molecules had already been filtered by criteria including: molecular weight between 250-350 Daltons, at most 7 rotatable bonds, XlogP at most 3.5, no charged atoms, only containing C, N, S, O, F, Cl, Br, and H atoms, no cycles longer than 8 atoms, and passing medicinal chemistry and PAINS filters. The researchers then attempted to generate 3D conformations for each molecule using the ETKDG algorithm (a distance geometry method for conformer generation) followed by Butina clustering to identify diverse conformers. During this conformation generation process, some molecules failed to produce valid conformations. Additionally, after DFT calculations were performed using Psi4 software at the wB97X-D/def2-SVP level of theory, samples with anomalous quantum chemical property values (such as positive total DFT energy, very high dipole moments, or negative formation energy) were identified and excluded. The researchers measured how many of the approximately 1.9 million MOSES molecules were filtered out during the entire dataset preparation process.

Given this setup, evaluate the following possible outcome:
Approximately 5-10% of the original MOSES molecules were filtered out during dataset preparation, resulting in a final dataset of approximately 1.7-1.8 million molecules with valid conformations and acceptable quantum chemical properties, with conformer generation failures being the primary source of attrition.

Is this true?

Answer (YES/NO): NO